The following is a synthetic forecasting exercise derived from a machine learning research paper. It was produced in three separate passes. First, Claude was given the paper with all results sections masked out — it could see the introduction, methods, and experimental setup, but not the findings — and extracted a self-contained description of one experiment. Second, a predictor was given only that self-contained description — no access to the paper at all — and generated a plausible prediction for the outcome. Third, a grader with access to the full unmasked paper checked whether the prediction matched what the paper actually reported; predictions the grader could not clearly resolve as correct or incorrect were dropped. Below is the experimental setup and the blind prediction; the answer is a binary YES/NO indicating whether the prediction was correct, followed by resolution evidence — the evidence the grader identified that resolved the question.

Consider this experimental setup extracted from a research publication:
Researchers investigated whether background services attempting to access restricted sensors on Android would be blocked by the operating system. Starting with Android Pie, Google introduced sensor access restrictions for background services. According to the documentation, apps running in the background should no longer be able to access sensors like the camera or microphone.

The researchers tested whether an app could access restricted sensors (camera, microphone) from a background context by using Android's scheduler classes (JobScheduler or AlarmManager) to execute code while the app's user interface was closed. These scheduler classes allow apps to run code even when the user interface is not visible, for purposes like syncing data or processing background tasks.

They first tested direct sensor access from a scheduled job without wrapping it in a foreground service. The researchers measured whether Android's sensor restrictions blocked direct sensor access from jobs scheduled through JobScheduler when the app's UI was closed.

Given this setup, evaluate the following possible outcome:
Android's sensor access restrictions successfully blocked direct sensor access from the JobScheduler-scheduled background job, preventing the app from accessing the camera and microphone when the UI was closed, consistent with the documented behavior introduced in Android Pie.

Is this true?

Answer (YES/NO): YES